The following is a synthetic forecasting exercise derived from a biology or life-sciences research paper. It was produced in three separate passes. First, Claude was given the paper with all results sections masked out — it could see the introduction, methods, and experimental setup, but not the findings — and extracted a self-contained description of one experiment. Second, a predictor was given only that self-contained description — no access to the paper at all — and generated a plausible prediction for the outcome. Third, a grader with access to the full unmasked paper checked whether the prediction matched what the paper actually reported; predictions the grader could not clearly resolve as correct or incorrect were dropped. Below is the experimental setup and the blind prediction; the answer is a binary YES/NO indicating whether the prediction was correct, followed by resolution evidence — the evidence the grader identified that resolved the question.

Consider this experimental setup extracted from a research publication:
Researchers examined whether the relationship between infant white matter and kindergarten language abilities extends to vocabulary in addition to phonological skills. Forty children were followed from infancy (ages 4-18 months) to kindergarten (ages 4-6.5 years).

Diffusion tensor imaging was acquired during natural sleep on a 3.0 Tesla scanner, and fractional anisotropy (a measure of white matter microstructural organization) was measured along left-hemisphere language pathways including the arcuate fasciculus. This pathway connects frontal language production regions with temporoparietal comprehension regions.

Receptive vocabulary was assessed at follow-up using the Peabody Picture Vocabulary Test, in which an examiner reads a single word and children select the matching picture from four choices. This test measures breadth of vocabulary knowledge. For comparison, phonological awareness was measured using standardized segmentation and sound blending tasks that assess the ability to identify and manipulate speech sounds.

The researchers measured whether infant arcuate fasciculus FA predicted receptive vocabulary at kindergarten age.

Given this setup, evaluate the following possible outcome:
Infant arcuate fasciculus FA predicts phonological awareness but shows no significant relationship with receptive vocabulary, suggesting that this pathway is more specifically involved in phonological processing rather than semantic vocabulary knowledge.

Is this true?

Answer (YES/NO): NO